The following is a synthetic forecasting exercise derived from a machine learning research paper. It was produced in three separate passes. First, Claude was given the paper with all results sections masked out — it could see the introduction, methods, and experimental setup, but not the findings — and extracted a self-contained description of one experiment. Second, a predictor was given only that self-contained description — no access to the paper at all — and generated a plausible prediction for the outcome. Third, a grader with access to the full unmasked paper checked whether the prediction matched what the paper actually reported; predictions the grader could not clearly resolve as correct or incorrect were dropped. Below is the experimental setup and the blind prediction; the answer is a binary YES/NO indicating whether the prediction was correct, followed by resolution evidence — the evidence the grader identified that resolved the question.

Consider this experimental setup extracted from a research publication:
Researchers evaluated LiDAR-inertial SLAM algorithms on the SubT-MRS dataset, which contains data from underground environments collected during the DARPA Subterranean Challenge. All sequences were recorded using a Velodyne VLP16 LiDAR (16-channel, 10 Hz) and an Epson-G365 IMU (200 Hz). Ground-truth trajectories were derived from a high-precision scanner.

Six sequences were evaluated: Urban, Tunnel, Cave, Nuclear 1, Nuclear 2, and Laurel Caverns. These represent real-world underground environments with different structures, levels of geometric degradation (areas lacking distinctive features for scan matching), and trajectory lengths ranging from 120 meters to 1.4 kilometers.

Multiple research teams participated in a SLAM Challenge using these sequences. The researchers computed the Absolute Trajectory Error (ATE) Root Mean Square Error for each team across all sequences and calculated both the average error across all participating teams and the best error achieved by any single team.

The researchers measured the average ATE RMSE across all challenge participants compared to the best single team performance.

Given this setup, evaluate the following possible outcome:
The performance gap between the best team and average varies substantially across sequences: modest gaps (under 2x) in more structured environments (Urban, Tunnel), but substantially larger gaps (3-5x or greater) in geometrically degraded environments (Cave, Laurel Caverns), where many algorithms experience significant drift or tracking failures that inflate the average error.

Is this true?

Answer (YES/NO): NO